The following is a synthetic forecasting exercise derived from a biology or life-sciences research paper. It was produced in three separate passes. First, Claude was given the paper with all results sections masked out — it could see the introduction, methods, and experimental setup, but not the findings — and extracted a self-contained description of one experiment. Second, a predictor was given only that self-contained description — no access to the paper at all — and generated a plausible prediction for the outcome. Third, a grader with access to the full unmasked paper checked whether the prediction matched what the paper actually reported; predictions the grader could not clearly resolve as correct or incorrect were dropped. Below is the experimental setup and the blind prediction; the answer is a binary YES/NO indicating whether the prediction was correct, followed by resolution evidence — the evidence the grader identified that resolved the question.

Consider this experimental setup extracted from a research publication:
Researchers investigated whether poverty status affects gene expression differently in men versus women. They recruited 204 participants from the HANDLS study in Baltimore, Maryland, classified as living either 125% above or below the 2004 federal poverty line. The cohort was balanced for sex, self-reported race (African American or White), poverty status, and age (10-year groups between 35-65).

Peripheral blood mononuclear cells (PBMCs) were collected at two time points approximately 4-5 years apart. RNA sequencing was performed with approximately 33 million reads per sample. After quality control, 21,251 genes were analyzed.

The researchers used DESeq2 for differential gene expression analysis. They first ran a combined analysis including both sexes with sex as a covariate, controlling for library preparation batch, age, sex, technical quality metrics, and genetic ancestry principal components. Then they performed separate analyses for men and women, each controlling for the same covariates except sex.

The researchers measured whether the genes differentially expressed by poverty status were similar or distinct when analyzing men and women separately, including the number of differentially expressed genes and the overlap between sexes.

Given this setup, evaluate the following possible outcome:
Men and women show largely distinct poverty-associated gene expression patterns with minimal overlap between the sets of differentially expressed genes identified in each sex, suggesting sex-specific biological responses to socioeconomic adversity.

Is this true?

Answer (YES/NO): NO